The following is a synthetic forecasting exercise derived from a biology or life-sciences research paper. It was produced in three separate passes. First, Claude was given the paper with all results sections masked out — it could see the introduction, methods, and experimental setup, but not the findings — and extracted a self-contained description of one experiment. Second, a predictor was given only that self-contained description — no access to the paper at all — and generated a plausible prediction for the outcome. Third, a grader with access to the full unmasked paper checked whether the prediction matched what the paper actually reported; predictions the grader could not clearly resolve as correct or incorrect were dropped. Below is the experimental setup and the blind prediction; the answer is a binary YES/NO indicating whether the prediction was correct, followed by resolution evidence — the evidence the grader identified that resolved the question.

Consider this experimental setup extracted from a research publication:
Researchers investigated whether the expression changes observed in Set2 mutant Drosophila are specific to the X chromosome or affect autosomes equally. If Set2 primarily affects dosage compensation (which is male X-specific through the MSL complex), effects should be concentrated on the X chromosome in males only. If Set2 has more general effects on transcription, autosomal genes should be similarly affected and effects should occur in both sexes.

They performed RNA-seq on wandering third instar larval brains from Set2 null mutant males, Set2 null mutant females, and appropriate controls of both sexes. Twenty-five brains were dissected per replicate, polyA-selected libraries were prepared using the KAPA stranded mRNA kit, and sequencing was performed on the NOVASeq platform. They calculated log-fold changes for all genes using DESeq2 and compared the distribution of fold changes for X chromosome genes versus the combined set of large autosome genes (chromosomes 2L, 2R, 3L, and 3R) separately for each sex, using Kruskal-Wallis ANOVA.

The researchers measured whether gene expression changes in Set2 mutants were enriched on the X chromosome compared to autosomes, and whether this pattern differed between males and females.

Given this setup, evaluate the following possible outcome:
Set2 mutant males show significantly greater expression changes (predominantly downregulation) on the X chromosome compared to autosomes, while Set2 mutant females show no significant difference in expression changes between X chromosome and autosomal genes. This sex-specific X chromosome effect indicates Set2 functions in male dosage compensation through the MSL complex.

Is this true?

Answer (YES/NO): NO